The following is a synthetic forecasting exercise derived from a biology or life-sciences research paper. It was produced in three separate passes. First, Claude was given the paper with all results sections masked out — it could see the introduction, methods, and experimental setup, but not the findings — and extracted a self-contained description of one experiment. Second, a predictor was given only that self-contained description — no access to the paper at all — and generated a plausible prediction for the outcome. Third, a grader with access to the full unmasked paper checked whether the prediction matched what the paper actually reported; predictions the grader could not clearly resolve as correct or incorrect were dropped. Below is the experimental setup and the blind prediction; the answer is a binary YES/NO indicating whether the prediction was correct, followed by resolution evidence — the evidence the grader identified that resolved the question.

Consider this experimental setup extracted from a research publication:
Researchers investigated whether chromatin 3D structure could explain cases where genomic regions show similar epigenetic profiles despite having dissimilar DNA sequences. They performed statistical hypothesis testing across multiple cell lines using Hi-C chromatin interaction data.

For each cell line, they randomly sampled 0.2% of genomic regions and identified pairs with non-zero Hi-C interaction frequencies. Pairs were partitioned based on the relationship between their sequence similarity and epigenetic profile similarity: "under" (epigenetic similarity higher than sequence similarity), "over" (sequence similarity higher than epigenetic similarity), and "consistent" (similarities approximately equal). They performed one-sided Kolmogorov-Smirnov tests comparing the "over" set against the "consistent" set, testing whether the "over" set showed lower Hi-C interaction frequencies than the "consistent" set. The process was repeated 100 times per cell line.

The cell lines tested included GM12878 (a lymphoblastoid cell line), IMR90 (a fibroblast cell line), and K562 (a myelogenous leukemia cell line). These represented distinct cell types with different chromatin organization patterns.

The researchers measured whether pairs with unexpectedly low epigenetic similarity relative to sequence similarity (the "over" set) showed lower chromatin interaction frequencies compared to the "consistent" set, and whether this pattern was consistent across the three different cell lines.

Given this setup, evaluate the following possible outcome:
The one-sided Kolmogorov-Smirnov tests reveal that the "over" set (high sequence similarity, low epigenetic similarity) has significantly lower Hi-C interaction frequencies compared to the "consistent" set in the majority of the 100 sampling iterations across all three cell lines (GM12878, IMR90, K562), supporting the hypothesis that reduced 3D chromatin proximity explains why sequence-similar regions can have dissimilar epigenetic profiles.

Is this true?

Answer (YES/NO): NO